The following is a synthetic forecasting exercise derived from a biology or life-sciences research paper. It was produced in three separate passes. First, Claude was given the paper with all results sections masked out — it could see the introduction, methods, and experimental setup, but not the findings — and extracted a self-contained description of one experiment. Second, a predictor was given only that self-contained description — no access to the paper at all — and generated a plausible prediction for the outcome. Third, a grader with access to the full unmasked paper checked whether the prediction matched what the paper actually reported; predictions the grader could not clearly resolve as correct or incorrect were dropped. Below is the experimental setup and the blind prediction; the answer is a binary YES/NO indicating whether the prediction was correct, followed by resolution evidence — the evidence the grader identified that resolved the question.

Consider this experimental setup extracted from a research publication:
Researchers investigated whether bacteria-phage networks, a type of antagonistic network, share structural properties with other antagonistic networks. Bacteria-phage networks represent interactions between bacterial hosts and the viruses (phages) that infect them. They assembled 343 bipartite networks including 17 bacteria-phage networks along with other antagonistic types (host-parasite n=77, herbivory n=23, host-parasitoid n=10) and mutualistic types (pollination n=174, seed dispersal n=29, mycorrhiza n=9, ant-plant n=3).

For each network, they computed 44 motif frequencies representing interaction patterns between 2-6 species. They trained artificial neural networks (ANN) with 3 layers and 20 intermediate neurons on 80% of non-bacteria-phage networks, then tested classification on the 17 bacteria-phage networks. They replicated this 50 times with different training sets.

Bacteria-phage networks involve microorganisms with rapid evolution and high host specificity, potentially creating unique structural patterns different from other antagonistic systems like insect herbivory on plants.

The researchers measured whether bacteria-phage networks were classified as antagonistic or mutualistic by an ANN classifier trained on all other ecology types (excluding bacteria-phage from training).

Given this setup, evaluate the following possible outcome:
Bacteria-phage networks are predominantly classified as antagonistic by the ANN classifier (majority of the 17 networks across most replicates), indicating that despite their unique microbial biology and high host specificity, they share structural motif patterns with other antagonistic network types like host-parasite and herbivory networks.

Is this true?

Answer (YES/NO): YES